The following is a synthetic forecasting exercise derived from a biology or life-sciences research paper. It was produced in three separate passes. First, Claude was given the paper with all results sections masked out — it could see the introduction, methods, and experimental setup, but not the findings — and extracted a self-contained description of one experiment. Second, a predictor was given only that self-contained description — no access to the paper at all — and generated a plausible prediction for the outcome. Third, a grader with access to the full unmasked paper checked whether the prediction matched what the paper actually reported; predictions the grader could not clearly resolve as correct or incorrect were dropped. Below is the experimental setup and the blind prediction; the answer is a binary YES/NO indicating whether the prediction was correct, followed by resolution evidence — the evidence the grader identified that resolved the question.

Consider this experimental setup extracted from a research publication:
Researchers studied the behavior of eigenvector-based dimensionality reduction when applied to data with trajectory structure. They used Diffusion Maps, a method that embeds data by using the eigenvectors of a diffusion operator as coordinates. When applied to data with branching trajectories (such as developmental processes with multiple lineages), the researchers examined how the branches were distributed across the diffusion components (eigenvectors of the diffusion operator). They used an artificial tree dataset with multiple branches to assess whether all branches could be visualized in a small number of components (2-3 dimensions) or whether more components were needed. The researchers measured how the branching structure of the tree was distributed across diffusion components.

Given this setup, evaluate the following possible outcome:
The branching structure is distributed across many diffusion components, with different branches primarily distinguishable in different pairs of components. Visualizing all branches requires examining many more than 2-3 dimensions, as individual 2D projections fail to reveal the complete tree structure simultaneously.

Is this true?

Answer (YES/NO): YES